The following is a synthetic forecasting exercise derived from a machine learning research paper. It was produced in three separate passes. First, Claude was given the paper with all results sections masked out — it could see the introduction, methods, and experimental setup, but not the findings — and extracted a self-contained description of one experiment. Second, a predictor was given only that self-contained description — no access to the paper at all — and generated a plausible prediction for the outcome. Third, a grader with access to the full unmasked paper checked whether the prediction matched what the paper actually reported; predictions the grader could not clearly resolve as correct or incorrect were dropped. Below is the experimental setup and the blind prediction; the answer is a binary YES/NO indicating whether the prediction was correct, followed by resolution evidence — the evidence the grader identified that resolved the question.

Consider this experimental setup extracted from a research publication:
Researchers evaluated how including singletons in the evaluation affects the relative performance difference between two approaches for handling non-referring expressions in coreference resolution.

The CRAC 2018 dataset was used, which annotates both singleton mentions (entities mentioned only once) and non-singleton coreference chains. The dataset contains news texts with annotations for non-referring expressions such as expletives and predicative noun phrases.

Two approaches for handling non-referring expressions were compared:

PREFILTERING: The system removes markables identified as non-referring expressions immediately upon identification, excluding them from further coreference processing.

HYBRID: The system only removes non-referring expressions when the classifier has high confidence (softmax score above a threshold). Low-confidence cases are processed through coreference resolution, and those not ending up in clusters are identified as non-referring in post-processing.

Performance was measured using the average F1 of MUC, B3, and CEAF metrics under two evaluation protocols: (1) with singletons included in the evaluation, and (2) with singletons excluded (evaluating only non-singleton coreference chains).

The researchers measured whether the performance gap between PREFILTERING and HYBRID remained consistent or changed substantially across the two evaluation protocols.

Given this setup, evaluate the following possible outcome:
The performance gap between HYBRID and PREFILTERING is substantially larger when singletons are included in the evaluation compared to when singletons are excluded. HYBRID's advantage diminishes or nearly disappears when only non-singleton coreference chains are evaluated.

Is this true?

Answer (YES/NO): NO